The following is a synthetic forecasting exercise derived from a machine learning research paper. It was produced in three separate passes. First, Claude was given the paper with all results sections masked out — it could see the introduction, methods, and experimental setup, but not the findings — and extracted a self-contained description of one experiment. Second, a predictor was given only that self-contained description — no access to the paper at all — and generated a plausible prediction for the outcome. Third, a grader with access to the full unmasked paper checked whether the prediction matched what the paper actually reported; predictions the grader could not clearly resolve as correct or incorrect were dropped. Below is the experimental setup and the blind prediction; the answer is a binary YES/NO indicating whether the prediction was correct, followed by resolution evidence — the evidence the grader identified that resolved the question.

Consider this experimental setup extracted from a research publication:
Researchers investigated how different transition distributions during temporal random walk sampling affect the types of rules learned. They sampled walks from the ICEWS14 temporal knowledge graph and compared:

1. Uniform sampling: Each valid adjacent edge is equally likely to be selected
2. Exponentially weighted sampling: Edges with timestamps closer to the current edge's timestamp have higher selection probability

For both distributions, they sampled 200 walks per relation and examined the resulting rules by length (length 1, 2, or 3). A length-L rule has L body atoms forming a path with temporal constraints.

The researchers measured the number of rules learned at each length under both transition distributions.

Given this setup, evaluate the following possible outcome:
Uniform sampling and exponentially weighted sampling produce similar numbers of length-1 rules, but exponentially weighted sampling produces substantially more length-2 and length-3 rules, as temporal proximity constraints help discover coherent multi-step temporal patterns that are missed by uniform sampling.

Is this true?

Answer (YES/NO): NO